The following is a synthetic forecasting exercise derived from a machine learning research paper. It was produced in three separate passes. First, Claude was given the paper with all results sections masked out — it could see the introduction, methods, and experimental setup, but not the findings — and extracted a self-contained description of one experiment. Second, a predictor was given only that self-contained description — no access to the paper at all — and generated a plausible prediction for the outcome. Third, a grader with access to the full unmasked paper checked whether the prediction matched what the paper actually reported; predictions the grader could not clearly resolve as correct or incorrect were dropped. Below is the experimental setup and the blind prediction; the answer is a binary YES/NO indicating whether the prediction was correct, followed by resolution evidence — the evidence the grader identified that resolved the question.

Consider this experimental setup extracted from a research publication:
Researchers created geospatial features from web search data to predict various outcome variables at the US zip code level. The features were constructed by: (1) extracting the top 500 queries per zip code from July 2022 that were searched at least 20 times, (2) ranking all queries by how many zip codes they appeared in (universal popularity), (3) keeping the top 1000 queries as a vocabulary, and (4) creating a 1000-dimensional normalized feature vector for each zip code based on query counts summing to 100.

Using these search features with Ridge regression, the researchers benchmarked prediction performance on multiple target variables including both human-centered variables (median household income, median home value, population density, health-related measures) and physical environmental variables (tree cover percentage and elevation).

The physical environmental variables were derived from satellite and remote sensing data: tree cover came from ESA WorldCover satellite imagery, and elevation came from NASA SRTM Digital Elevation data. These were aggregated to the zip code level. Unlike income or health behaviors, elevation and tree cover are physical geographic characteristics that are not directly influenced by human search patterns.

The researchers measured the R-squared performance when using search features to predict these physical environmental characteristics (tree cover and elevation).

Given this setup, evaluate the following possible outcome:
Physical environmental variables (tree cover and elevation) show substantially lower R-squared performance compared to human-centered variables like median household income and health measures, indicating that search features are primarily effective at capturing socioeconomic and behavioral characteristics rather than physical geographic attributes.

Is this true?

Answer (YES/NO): NO